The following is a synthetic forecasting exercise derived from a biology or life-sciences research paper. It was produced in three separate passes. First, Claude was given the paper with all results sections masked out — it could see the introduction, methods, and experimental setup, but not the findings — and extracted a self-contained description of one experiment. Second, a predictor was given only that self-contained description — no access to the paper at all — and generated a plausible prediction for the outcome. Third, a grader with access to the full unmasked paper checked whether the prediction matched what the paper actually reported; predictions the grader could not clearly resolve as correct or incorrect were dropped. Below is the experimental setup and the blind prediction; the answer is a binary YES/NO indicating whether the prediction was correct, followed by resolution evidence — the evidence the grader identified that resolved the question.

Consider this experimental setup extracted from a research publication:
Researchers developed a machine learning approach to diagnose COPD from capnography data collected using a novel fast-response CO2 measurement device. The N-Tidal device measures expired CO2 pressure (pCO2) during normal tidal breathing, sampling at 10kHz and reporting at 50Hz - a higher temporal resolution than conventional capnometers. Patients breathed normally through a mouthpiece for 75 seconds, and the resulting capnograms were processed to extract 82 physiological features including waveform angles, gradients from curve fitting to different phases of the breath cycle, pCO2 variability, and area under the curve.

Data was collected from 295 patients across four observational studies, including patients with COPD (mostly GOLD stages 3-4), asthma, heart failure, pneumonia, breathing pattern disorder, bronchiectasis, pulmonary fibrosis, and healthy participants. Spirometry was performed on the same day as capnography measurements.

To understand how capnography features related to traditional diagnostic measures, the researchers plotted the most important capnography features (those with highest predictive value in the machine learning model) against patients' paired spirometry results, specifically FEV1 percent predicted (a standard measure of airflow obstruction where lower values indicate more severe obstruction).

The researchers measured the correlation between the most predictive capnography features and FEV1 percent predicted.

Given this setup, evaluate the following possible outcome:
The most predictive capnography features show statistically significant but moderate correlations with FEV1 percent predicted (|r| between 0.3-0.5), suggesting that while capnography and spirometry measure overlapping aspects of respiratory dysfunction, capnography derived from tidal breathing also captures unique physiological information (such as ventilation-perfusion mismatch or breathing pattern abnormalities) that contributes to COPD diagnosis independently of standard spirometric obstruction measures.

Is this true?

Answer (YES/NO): NO